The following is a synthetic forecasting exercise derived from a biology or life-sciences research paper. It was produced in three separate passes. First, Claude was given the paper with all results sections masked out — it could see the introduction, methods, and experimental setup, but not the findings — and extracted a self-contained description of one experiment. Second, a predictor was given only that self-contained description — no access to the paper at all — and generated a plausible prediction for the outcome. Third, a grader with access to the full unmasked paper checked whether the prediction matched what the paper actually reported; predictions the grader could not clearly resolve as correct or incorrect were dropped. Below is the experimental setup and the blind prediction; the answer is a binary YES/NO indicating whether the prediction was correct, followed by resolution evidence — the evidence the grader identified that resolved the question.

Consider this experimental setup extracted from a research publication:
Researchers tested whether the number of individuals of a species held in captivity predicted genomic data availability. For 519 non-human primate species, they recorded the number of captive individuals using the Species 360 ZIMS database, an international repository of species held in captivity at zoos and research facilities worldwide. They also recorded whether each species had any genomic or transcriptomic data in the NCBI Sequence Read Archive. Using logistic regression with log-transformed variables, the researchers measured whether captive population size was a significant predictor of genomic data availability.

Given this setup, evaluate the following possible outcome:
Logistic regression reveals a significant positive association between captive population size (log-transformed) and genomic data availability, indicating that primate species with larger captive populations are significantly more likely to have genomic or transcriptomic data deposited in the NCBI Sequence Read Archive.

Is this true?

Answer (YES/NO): YES